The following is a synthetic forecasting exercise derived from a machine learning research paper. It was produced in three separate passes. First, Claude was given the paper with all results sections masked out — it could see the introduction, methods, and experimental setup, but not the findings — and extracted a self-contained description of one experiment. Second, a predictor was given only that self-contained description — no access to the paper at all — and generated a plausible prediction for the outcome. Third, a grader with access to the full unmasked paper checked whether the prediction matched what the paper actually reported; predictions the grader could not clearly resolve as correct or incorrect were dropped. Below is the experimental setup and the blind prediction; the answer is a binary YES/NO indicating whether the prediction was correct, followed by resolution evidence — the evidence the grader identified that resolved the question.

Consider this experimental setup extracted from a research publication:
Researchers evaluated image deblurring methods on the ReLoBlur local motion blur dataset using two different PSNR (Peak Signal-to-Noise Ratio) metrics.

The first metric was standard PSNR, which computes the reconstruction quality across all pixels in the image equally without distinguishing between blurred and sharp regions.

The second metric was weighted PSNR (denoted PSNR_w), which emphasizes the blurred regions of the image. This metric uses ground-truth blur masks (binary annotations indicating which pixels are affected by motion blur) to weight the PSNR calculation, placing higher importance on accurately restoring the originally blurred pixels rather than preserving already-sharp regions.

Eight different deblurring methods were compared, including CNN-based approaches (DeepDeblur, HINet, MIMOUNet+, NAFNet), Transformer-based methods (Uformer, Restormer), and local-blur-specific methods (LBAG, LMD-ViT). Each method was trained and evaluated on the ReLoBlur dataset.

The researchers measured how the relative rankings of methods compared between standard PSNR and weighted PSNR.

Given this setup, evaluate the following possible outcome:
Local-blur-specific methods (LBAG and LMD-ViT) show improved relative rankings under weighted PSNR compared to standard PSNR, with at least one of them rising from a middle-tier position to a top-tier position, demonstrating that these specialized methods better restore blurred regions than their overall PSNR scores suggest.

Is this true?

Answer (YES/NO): NO